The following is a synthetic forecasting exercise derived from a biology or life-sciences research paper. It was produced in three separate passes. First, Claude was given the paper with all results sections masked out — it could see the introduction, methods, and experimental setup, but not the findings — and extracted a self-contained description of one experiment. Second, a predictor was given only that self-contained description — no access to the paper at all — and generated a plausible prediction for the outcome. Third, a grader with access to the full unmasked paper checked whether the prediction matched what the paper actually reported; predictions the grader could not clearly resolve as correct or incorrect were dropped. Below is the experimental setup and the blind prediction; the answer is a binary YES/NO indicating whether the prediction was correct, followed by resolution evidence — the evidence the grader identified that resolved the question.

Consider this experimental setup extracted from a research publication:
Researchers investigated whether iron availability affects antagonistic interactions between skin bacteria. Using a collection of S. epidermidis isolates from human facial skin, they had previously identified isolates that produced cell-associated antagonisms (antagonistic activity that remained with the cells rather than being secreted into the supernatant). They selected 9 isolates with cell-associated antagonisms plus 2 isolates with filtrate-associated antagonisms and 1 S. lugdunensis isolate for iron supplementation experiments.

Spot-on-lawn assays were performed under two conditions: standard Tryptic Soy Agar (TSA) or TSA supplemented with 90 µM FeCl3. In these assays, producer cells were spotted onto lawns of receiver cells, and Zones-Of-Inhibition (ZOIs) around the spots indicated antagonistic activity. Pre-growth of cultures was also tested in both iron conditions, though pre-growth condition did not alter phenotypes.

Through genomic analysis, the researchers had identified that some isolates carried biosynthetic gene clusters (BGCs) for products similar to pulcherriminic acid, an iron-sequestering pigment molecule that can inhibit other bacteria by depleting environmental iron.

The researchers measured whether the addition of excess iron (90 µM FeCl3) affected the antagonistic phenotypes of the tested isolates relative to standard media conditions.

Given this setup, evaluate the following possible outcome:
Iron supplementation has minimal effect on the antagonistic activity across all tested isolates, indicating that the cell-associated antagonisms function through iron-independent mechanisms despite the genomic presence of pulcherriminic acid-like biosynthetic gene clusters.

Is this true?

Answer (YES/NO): NO